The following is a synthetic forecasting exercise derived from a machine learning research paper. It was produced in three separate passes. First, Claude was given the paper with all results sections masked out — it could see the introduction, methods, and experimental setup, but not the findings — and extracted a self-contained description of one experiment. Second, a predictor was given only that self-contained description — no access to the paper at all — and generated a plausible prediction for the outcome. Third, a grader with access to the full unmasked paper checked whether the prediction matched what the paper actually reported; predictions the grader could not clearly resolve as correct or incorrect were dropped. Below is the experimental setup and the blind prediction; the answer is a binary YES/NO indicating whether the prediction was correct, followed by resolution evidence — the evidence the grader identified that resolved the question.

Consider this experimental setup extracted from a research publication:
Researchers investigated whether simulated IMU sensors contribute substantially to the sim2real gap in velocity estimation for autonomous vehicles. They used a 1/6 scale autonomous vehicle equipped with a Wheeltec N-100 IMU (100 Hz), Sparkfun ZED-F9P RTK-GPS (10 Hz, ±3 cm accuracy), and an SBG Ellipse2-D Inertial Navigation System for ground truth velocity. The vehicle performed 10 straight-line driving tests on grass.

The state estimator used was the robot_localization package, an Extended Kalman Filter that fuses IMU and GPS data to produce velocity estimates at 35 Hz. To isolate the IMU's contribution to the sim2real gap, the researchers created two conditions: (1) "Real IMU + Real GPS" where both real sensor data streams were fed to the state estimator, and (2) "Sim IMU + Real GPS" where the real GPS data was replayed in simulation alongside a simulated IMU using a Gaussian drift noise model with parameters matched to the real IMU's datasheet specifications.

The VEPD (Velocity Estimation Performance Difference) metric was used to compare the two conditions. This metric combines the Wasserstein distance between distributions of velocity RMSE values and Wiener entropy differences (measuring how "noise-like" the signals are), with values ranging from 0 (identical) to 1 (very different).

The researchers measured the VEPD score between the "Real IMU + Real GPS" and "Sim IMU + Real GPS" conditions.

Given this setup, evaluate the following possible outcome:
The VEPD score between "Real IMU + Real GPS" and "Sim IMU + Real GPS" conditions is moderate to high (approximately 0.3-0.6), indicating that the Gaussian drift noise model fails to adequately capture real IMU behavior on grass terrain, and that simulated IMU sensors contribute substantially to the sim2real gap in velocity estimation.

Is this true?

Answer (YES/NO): NO